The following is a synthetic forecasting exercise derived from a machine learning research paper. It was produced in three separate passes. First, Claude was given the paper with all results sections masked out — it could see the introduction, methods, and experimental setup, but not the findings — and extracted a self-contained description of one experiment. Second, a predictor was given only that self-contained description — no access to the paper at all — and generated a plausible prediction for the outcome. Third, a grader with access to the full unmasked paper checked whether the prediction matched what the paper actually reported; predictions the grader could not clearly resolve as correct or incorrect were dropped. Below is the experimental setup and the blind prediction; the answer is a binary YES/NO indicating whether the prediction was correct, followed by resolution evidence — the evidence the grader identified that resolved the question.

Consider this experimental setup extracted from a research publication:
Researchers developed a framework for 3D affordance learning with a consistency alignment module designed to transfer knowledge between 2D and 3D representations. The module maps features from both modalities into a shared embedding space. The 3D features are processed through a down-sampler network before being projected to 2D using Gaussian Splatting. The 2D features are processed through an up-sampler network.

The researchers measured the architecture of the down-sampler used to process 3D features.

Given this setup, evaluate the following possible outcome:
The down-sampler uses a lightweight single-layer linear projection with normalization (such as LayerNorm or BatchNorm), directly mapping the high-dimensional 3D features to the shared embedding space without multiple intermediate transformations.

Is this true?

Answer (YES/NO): NO